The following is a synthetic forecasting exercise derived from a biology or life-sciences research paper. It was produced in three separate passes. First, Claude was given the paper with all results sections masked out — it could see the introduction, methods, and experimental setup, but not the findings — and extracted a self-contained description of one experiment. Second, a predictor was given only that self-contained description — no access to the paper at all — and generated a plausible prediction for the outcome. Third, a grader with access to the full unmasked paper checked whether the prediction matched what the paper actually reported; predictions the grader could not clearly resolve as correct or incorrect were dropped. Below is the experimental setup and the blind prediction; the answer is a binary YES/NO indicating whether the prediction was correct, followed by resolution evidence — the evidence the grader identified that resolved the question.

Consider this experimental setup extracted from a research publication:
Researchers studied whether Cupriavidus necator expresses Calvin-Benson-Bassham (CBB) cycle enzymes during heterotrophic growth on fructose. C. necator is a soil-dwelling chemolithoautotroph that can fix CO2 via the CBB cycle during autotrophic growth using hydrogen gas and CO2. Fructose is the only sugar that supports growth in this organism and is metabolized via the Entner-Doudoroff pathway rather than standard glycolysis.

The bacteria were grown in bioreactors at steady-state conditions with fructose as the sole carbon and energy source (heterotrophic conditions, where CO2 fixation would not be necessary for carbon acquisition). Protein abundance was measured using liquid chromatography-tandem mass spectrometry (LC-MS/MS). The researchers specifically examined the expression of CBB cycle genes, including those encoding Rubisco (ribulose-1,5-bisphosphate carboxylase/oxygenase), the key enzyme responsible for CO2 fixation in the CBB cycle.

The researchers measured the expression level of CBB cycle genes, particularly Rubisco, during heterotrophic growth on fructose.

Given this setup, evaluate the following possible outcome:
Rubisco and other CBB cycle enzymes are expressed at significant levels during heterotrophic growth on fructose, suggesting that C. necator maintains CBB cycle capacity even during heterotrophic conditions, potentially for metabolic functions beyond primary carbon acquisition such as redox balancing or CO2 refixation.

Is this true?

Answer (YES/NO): NO